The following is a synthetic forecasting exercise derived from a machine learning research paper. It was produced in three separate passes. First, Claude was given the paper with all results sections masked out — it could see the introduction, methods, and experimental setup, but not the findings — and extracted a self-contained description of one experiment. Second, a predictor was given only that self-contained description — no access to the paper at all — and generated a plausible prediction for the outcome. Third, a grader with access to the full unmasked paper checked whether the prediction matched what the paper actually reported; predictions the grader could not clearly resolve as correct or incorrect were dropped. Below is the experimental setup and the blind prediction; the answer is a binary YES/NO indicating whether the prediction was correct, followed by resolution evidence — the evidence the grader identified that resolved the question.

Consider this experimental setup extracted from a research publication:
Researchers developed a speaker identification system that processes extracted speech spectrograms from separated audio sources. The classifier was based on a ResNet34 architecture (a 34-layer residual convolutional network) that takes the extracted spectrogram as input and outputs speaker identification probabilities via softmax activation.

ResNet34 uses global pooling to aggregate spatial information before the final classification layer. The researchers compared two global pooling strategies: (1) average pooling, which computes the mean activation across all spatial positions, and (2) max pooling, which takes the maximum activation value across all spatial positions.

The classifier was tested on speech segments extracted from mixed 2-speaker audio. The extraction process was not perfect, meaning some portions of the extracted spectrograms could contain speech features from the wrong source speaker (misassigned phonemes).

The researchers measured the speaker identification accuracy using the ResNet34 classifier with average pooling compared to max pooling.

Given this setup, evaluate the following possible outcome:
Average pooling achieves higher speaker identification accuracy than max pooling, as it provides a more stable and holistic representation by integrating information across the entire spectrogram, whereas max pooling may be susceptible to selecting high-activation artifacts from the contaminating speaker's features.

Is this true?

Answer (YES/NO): YES